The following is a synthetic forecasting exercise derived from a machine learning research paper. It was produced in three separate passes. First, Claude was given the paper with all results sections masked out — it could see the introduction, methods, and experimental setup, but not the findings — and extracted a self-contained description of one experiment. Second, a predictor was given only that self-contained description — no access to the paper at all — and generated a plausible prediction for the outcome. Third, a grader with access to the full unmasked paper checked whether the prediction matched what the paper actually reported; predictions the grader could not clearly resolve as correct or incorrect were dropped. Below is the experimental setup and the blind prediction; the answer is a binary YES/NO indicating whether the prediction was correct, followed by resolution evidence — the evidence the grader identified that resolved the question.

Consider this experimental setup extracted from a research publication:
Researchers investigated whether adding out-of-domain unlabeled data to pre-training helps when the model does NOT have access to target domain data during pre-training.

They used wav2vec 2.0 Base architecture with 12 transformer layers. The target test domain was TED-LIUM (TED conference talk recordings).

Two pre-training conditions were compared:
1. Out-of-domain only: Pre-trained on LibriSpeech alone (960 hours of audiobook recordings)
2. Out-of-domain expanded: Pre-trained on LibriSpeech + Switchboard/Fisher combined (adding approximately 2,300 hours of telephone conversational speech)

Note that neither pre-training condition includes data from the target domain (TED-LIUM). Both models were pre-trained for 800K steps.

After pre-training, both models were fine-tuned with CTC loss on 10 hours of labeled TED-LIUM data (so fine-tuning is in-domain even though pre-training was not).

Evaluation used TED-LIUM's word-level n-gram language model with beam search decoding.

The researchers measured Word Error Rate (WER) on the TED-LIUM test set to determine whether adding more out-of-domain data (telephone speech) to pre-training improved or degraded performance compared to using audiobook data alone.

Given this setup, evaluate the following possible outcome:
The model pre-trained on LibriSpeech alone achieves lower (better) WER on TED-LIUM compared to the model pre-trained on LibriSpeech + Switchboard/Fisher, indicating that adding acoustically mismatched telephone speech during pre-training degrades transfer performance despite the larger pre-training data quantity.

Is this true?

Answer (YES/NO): NO